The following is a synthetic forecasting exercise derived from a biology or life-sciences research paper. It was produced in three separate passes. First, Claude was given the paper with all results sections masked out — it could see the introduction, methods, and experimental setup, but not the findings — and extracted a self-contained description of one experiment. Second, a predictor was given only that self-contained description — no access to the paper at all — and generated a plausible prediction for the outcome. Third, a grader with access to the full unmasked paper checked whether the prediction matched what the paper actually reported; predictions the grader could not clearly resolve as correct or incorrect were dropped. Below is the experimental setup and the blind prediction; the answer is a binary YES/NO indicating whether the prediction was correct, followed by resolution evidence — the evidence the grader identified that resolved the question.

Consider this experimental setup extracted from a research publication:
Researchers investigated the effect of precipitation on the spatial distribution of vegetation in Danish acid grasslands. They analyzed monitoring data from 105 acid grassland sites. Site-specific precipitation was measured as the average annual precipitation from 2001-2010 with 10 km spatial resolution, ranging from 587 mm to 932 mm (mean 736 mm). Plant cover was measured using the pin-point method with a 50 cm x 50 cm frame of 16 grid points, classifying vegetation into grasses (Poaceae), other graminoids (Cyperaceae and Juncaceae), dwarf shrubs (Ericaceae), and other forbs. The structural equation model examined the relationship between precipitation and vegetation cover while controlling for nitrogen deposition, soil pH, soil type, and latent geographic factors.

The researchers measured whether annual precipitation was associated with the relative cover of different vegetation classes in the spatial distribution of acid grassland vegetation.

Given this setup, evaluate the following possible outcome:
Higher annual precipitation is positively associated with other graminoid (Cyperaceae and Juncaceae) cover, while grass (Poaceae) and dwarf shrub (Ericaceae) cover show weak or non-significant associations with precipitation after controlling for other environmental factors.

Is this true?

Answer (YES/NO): NO